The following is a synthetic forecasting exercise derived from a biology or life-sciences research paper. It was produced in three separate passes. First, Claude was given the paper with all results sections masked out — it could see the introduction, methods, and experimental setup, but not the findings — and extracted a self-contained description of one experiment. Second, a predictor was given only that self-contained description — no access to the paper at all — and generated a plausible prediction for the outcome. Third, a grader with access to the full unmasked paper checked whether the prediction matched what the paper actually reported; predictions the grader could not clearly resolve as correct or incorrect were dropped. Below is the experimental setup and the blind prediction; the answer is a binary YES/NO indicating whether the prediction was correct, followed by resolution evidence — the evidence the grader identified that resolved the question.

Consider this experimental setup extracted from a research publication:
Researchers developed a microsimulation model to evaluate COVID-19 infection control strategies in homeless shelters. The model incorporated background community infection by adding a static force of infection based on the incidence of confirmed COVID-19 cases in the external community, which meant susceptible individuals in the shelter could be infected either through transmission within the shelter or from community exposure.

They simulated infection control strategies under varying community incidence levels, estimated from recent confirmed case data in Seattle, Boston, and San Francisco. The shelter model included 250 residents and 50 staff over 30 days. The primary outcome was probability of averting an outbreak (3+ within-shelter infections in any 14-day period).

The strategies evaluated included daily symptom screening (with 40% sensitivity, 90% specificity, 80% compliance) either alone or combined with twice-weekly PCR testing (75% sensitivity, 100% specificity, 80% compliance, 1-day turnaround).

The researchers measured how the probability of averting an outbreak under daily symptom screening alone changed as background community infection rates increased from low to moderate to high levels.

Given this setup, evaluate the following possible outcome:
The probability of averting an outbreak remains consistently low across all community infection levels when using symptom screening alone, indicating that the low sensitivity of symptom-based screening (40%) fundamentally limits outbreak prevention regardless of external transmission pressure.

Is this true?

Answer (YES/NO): NO